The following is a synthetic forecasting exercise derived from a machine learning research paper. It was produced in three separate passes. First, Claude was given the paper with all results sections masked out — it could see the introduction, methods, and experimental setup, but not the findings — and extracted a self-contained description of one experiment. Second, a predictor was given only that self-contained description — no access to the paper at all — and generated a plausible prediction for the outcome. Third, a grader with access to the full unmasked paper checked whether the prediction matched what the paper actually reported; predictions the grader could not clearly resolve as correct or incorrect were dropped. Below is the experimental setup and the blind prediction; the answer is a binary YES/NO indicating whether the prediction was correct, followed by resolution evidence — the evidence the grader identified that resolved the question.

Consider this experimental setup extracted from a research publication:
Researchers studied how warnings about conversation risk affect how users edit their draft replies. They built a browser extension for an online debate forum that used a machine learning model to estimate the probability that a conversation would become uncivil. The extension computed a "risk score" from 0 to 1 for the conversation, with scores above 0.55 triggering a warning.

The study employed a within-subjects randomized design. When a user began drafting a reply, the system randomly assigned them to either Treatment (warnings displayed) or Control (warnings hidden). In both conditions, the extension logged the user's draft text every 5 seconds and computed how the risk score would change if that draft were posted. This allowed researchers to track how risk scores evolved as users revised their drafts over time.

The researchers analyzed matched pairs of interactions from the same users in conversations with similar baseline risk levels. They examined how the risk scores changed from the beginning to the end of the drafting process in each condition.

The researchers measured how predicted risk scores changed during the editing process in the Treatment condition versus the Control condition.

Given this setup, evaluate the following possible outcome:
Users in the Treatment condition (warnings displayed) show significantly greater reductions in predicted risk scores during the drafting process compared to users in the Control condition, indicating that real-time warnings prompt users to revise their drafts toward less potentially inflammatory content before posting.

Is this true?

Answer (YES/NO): YES